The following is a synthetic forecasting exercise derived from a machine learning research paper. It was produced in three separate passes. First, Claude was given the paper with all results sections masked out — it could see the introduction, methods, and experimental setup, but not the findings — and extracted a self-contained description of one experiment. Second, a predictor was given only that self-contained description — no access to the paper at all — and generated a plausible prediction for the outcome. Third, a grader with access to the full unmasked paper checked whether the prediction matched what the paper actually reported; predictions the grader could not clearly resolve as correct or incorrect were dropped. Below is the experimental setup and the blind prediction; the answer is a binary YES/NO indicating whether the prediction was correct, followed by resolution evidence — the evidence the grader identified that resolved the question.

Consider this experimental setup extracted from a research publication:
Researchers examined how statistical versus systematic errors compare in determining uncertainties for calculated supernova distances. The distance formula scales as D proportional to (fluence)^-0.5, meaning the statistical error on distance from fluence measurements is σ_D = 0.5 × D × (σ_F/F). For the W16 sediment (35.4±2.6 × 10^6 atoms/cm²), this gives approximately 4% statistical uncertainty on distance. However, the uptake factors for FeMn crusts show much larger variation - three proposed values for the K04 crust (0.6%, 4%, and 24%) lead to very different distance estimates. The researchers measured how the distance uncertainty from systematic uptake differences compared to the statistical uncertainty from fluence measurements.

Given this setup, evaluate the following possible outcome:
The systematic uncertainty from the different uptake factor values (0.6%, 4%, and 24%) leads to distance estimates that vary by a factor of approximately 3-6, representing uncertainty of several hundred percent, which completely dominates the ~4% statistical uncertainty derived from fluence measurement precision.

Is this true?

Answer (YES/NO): YES